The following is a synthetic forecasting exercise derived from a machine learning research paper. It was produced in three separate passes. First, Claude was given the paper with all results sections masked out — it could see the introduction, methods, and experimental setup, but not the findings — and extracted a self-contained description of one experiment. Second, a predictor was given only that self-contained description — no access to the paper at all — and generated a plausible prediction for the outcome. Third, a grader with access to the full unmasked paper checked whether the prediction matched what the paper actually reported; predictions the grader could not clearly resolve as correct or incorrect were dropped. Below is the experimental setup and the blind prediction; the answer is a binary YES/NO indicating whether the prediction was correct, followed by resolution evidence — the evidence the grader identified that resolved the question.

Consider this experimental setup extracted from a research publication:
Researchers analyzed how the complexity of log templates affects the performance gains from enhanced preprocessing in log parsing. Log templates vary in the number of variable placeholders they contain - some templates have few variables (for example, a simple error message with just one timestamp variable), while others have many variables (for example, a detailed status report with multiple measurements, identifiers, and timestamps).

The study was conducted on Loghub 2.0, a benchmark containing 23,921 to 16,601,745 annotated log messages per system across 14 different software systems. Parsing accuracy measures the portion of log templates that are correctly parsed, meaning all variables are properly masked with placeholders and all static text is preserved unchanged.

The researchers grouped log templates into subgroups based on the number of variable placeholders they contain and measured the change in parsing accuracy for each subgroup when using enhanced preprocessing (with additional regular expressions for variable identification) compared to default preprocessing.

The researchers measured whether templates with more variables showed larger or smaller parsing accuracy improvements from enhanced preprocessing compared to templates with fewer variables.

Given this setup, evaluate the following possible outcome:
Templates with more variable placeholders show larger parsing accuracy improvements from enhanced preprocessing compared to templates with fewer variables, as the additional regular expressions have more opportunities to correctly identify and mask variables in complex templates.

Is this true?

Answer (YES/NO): YES